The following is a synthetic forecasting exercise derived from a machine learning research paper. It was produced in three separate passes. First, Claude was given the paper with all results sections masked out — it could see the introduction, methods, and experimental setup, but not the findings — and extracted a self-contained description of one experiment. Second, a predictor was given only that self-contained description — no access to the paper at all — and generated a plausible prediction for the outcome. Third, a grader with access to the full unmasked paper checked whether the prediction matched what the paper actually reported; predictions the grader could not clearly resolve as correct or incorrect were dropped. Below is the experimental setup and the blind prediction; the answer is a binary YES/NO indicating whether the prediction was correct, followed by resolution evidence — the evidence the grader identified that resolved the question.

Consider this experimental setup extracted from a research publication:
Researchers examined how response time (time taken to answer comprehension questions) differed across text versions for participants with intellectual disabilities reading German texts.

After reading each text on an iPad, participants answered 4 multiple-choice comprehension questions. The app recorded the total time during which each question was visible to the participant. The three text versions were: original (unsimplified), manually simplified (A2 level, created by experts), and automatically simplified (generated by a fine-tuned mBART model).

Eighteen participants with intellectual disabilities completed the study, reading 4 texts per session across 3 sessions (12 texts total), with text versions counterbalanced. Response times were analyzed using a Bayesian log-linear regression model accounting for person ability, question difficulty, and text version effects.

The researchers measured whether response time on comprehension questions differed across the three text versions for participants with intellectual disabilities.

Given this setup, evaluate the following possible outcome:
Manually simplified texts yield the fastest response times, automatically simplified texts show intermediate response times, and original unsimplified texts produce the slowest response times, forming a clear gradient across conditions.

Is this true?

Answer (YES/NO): NO